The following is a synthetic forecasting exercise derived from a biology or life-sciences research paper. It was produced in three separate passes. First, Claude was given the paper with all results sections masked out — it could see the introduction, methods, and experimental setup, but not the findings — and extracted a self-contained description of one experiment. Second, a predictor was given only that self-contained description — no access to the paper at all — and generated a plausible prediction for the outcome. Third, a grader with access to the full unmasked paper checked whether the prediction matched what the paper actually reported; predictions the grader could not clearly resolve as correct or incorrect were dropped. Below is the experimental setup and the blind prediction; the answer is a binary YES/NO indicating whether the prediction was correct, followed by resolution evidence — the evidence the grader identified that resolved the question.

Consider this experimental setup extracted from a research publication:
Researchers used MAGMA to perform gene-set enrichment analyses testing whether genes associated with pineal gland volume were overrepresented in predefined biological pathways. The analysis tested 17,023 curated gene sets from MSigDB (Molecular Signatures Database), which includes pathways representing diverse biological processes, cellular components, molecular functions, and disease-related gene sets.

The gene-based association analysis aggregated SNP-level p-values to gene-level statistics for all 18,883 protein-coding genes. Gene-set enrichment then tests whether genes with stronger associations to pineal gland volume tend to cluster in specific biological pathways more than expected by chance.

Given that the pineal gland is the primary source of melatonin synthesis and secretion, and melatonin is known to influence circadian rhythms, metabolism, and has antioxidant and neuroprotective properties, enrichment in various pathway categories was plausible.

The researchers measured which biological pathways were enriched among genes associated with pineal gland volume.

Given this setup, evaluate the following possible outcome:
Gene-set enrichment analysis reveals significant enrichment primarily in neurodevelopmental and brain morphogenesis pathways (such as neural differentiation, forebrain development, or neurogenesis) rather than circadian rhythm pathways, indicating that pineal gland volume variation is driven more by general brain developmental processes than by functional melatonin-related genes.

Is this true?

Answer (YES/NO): NO